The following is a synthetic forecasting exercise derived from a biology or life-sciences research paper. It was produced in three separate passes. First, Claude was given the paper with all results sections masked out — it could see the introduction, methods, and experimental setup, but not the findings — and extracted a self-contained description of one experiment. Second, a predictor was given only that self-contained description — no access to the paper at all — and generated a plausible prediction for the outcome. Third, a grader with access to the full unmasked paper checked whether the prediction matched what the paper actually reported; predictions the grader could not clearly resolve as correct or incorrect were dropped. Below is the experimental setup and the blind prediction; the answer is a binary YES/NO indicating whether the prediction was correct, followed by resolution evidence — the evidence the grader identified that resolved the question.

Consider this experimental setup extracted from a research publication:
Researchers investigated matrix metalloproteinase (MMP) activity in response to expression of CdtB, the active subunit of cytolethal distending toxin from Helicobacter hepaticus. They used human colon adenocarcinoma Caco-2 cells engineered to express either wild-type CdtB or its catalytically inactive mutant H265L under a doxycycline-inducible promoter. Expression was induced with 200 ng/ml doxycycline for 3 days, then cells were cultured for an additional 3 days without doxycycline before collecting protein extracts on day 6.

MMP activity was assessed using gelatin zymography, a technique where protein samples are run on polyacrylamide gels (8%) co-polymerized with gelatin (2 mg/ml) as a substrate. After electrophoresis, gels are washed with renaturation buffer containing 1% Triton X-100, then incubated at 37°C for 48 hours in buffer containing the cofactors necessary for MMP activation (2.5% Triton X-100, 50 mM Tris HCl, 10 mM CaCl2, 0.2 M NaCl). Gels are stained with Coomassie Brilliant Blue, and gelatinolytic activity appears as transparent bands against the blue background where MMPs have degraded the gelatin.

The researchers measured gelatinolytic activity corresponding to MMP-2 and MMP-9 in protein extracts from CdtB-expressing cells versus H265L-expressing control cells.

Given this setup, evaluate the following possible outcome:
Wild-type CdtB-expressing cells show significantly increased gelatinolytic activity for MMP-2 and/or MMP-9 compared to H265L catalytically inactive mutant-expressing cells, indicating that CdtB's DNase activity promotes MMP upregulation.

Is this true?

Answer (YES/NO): YES